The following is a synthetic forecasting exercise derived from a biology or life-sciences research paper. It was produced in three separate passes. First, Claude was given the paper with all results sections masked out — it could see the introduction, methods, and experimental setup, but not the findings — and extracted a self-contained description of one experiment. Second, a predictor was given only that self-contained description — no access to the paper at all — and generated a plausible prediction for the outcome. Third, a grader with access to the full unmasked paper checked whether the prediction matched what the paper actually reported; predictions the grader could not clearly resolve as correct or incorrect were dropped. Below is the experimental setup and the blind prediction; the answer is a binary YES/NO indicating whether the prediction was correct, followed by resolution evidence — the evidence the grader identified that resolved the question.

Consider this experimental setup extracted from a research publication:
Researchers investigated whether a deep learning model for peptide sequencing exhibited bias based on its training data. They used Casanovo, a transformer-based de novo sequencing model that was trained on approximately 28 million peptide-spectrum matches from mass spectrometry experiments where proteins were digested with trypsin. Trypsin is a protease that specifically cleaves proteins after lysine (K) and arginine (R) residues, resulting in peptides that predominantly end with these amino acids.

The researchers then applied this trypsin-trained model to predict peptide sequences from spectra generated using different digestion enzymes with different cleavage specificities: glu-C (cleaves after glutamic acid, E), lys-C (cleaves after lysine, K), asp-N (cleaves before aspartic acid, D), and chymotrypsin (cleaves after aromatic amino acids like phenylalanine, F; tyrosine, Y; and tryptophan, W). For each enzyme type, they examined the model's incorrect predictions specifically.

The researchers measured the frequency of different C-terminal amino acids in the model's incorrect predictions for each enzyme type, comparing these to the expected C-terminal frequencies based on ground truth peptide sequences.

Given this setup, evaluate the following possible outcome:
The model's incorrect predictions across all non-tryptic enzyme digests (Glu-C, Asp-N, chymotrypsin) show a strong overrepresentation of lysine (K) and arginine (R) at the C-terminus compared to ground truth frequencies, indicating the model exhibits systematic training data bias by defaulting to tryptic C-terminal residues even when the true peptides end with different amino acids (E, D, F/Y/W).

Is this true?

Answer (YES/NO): YES